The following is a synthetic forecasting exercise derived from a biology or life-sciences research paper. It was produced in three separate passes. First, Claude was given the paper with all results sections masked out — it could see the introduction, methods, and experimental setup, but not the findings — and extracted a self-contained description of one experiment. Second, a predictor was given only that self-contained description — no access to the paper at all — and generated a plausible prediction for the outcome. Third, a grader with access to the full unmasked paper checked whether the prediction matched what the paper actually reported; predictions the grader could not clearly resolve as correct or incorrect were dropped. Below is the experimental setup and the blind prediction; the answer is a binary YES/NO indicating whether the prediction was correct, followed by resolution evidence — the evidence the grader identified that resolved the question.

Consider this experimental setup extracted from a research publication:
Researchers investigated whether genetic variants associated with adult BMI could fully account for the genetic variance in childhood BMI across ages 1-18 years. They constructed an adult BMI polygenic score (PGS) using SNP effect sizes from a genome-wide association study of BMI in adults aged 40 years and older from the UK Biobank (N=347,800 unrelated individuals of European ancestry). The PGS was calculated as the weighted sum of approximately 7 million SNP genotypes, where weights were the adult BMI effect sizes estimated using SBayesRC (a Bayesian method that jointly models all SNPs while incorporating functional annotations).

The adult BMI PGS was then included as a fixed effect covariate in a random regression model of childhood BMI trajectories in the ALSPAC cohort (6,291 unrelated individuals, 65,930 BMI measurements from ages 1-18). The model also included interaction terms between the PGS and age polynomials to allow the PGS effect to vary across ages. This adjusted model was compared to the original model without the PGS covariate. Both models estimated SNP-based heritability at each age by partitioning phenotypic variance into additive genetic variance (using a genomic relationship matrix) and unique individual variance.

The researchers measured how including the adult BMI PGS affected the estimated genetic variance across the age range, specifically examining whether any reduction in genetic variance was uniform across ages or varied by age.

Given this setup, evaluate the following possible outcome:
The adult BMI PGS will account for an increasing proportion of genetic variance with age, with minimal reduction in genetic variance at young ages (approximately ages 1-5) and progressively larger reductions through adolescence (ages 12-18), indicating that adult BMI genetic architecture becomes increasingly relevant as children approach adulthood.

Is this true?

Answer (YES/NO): YES